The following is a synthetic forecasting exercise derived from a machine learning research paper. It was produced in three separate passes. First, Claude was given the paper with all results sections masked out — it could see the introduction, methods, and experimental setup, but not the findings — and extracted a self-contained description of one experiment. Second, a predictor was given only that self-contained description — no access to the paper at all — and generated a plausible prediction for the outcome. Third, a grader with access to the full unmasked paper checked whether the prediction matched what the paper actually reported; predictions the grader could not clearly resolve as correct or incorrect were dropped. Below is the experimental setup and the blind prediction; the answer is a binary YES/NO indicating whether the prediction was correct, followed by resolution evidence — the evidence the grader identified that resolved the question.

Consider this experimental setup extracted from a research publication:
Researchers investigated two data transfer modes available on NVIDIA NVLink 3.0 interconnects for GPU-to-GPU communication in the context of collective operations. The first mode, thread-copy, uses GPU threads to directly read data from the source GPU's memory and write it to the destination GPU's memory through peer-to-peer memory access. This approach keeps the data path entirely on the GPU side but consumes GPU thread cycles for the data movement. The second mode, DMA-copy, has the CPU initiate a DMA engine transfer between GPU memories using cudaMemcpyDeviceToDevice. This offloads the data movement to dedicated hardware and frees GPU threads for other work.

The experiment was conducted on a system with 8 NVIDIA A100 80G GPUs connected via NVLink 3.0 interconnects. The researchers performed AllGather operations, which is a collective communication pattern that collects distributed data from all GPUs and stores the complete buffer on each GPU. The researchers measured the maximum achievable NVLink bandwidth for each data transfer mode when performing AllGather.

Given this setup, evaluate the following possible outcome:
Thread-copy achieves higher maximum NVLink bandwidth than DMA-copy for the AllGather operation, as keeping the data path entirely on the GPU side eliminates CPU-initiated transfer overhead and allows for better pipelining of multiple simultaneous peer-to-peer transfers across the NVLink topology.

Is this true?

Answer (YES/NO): NO